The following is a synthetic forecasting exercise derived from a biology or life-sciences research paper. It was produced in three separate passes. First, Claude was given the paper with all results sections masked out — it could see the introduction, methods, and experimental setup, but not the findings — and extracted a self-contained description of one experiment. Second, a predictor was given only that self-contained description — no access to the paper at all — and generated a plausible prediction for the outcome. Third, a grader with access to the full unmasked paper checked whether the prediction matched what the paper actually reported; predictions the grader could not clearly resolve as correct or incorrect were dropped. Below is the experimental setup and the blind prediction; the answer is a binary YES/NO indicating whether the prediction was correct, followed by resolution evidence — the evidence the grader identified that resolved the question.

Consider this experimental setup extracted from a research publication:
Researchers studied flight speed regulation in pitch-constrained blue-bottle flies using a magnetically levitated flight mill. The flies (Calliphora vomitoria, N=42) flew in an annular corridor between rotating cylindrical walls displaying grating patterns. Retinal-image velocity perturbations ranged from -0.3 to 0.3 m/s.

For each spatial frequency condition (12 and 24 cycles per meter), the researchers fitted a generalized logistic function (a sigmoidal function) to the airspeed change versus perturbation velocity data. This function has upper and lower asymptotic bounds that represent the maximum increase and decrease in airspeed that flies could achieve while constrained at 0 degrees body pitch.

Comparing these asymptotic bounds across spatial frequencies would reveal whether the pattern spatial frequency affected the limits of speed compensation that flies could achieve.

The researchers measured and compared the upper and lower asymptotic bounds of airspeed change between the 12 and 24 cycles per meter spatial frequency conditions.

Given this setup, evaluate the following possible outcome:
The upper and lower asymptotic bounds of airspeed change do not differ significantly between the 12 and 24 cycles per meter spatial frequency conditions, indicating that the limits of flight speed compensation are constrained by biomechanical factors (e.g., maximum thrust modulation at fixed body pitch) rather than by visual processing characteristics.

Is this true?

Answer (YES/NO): NO